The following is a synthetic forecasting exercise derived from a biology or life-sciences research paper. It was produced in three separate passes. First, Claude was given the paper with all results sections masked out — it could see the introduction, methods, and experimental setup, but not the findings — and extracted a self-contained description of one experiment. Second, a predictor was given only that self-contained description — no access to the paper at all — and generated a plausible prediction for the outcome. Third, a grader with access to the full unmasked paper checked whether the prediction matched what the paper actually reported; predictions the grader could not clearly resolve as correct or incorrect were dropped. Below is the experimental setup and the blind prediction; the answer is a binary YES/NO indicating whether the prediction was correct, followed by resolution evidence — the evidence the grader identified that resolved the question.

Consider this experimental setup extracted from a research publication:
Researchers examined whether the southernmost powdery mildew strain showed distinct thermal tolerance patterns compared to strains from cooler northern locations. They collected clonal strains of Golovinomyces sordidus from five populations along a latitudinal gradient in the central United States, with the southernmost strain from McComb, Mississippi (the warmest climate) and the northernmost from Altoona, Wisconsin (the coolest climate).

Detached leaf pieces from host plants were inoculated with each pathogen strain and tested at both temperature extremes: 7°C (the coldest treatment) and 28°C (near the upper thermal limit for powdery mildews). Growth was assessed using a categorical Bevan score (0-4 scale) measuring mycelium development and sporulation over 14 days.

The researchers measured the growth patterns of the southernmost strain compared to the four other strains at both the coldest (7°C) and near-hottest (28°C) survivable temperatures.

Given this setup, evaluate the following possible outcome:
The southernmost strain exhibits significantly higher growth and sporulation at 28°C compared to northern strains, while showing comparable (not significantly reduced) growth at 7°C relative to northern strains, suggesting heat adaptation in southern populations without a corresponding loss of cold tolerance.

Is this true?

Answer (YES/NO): NO